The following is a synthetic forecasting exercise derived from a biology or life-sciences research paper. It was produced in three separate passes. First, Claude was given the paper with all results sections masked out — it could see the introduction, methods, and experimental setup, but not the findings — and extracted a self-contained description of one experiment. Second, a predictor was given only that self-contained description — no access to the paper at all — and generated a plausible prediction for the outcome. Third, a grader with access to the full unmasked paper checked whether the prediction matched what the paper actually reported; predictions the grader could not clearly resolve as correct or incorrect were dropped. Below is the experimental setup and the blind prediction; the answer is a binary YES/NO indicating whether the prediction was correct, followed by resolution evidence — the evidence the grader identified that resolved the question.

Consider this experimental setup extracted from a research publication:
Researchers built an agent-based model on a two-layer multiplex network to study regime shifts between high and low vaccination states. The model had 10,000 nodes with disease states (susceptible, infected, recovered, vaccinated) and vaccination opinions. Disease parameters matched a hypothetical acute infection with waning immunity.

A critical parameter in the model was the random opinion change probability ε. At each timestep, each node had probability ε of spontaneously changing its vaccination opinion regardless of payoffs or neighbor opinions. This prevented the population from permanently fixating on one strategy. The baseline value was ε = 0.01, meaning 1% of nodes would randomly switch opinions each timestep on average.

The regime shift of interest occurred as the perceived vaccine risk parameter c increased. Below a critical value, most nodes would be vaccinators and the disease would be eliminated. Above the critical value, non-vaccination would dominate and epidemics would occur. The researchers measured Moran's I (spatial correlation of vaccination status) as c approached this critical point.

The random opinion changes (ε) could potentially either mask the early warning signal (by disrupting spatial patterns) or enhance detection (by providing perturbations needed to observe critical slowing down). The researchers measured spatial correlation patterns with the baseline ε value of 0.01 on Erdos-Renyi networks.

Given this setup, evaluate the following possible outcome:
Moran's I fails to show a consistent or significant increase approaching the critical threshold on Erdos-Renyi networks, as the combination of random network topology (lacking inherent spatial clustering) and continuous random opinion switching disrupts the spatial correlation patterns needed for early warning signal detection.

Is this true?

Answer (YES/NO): NO